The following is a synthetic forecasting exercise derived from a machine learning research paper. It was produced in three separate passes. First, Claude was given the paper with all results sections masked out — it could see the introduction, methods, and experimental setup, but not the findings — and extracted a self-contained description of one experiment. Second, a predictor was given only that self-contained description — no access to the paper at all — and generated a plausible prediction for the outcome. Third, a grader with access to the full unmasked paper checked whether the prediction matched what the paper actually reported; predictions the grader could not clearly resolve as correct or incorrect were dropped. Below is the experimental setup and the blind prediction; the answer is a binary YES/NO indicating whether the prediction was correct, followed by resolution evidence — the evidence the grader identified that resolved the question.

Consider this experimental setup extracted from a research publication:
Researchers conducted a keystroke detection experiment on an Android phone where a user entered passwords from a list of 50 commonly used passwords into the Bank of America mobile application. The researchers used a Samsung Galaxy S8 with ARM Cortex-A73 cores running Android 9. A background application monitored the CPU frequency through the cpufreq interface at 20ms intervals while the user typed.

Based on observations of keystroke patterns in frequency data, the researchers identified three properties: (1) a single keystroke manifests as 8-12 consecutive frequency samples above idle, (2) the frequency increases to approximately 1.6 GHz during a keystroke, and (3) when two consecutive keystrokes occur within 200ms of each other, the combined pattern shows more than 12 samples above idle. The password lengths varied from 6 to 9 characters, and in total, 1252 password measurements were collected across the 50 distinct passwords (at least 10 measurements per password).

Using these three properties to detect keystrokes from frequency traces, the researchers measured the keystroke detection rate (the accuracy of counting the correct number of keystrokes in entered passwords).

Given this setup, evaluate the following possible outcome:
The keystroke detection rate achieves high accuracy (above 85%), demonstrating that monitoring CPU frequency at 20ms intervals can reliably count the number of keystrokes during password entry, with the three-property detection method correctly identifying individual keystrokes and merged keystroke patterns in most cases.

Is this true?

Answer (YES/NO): YES